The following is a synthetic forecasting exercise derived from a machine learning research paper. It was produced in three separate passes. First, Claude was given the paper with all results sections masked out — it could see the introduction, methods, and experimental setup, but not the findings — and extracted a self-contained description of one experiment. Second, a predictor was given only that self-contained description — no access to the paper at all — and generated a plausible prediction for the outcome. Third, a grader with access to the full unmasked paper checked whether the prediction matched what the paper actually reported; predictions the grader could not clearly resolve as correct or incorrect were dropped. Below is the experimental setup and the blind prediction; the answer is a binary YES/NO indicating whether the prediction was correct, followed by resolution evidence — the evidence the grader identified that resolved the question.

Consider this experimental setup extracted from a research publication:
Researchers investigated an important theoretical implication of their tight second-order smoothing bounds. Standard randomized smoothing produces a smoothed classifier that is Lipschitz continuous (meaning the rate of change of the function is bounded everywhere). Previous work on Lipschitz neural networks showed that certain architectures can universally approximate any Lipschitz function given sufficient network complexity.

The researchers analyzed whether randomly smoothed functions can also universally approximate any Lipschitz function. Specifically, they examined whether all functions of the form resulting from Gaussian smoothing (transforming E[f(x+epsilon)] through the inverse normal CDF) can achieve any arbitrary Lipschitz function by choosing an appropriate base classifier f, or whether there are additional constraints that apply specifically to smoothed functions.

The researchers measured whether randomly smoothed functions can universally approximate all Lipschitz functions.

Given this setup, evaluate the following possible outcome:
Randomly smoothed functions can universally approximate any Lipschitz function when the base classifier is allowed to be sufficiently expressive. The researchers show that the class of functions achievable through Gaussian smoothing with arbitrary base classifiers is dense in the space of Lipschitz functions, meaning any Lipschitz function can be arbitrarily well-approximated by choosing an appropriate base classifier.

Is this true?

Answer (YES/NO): NO